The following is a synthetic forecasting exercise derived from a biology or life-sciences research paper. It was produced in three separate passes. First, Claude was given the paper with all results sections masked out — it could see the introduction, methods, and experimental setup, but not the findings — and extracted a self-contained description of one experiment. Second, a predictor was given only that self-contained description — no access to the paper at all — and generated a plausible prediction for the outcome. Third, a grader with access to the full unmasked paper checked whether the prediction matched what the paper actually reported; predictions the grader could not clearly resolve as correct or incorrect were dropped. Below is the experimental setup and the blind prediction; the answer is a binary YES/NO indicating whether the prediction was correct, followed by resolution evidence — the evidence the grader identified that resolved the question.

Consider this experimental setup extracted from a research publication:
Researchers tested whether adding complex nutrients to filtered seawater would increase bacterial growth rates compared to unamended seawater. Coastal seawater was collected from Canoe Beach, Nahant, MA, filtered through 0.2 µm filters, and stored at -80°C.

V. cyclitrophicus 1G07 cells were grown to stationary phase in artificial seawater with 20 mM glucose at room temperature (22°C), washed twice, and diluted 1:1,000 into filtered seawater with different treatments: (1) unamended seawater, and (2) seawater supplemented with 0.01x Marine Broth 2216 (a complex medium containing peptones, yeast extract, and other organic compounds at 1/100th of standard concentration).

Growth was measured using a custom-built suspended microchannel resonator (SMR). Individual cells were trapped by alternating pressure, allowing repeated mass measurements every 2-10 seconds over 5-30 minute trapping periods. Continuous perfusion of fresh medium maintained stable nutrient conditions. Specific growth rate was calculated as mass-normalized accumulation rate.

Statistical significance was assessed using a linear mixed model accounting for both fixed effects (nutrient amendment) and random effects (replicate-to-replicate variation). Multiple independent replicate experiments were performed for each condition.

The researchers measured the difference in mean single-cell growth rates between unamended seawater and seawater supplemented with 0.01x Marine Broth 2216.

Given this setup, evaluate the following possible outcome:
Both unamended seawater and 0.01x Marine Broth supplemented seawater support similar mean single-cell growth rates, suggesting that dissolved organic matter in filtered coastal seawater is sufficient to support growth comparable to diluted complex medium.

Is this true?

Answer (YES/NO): NO